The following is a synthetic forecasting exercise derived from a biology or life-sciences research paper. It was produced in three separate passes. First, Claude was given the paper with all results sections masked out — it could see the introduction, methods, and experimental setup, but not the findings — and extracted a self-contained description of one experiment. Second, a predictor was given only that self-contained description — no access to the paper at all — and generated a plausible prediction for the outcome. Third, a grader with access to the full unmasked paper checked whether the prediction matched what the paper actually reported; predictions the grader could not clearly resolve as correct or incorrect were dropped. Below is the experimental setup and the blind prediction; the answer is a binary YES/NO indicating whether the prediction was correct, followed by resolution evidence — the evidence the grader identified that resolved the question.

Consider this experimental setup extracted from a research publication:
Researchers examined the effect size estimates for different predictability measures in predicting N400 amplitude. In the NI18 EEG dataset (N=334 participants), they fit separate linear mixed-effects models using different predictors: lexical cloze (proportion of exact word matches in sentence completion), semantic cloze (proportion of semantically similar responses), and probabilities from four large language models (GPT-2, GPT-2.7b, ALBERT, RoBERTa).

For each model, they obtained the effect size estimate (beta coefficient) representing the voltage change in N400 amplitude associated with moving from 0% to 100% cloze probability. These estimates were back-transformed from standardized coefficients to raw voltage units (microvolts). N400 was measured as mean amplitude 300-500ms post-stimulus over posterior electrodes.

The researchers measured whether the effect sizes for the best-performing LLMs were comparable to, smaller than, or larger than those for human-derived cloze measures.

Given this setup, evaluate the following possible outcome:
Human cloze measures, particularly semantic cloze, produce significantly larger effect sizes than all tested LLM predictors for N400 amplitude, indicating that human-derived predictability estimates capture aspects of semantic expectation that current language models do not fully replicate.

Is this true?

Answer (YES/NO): NO